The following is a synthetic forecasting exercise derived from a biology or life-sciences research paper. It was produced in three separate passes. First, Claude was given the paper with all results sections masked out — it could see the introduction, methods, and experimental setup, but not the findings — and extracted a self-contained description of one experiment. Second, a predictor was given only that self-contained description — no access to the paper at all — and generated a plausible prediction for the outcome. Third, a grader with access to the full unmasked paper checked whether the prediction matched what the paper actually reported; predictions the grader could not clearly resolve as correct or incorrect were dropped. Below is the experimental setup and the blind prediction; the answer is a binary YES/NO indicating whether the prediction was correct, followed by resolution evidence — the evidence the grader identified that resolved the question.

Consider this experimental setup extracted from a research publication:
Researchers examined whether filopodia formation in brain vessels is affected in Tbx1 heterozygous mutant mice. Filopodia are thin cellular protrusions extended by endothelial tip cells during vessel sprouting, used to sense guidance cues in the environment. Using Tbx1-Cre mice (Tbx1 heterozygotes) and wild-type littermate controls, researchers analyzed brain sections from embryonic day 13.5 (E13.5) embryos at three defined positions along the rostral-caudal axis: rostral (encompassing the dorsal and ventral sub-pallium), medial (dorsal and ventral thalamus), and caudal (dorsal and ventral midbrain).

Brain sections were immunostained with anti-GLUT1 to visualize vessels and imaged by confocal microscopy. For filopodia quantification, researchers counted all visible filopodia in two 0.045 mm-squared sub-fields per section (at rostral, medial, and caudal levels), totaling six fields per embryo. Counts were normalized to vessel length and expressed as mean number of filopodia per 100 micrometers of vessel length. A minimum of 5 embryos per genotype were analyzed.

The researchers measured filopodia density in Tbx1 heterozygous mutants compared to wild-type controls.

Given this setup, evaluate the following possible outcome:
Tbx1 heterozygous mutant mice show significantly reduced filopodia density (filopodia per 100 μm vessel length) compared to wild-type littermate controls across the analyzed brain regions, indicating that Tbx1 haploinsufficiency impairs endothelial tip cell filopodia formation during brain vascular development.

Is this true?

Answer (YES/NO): NO